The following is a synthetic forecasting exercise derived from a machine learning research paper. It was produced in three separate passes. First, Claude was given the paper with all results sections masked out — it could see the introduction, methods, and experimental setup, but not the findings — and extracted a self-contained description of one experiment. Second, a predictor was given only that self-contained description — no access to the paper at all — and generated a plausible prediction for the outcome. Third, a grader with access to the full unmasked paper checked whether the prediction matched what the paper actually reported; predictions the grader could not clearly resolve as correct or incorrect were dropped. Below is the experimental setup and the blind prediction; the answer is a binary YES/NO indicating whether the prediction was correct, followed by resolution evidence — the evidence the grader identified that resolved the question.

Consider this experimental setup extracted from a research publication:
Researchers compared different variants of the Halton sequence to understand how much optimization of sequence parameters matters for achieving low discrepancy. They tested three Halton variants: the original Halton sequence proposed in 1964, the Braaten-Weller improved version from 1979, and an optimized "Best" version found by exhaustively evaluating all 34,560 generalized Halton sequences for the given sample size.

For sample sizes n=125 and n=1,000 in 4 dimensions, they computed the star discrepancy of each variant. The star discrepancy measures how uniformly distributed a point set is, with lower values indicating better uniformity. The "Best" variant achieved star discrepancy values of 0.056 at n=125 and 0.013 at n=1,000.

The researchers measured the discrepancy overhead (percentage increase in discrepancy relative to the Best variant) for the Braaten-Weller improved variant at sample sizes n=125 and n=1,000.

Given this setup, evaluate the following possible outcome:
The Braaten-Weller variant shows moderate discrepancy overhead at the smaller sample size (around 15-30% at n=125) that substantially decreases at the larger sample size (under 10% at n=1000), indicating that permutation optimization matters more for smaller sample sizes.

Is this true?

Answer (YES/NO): NO